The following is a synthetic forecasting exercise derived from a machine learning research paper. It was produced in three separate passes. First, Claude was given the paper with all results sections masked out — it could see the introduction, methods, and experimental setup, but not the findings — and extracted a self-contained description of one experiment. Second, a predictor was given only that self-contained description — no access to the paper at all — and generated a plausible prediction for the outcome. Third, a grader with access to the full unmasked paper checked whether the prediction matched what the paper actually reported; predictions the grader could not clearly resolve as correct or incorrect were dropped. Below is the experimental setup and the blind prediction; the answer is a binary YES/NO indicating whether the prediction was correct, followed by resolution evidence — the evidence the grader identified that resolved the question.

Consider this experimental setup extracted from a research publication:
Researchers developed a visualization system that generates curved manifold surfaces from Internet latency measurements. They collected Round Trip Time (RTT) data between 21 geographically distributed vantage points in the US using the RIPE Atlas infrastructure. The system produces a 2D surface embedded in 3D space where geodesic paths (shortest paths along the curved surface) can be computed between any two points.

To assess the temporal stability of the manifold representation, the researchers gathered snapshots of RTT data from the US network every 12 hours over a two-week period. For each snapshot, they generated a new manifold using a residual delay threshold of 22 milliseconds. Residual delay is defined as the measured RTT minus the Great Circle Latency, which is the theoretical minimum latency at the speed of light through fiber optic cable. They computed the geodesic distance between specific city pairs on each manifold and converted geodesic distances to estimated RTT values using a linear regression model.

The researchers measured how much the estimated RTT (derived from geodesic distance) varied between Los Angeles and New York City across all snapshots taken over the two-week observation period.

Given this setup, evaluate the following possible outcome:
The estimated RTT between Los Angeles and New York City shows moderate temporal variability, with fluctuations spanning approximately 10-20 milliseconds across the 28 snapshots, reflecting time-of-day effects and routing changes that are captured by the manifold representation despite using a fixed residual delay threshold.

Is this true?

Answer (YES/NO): NO